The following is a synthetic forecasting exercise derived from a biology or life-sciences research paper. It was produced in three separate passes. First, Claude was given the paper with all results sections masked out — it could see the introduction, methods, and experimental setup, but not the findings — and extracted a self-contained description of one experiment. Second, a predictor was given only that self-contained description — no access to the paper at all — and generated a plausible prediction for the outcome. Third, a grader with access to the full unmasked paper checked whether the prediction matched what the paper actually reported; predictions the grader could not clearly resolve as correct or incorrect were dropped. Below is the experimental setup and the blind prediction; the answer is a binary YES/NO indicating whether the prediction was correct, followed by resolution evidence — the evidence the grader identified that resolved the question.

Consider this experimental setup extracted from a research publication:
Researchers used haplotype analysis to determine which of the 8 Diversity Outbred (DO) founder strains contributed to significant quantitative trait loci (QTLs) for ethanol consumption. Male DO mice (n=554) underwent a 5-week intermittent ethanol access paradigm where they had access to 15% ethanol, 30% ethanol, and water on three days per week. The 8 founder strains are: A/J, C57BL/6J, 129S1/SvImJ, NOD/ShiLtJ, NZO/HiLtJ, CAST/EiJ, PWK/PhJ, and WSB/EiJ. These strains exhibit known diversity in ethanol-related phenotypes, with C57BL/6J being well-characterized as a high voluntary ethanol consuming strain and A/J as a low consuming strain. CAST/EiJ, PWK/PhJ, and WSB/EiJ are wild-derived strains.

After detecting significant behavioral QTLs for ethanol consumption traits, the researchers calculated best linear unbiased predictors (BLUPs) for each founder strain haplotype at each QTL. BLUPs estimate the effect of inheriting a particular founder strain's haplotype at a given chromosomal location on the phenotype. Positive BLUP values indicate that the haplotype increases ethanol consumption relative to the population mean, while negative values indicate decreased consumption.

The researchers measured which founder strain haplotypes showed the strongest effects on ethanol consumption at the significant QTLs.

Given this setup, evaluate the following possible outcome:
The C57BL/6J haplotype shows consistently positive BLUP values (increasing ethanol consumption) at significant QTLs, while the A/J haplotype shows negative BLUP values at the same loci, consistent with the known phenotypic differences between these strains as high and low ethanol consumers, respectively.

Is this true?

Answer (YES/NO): NO